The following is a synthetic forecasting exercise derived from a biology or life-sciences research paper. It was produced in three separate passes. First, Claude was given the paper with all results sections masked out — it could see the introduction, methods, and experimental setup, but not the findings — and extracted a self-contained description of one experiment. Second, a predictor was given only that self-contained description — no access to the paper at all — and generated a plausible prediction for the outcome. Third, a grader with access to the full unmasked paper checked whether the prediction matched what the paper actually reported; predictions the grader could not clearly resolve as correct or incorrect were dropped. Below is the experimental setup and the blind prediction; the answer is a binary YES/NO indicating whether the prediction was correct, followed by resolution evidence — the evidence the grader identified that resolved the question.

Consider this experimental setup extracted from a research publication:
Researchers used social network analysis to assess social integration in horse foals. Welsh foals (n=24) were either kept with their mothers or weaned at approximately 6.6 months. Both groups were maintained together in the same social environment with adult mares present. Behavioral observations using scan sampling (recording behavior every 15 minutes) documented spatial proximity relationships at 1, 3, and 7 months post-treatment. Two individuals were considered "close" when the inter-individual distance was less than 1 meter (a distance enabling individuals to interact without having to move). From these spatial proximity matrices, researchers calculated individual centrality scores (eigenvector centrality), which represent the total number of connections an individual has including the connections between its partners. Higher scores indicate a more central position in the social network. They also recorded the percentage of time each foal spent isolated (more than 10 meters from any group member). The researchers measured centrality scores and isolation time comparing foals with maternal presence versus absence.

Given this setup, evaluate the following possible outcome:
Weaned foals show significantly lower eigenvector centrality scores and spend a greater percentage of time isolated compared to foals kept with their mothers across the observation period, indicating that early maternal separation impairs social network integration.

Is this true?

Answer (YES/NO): NO